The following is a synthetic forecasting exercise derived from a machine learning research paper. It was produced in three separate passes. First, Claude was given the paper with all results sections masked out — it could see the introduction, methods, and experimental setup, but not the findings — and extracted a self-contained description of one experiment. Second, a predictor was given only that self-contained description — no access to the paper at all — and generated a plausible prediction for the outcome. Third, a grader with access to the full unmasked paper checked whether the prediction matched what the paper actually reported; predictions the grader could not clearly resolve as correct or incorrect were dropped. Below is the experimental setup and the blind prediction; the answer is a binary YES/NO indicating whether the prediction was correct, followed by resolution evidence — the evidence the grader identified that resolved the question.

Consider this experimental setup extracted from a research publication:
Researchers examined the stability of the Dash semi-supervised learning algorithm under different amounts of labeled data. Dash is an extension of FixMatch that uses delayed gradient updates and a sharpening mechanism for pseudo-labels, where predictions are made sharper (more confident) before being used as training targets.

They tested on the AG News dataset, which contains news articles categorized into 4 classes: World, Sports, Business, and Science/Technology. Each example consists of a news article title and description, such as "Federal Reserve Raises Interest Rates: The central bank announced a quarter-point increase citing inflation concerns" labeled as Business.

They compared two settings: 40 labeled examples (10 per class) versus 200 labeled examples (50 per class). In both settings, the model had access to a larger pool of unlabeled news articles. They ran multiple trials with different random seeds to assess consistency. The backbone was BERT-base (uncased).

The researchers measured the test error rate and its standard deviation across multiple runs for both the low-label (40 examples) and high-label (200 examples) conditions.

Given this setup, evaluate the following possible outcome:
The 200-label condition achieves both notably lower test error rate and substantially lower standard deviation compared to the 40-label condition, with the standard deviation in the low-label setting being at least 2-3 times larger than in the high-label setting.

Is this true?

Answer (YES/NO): YES